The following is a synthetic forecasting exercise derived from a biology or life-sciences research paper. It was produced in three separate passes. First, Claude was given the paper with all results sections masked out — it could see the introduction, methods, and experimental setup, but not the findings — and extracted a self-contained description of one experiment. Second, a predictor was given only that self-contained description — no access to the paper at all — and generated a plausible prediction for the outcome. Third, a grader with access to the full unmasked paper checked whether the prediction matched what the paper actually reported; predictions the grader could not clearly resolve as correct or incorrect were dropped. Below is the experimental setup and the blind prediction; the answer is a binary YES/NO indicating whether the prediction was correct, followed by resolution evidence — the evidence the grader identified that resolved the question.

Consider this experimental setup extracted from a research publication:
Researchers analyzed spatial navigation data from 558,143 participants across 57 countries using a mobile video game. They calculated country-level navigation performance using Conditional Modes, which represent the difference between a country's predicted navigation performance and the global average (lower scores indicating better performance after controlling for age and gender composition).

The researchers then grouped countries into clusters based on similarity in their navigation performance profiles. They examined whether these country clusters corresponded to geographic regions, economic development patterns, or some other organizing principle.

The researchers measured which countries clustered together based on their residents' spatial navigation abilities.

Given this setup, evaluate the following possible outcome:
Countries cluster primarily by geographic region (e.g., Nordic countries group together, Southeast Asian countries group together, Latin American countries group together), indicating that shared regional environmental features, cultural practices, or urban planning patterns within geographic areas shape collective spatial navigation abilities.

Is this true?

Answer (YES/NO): NO